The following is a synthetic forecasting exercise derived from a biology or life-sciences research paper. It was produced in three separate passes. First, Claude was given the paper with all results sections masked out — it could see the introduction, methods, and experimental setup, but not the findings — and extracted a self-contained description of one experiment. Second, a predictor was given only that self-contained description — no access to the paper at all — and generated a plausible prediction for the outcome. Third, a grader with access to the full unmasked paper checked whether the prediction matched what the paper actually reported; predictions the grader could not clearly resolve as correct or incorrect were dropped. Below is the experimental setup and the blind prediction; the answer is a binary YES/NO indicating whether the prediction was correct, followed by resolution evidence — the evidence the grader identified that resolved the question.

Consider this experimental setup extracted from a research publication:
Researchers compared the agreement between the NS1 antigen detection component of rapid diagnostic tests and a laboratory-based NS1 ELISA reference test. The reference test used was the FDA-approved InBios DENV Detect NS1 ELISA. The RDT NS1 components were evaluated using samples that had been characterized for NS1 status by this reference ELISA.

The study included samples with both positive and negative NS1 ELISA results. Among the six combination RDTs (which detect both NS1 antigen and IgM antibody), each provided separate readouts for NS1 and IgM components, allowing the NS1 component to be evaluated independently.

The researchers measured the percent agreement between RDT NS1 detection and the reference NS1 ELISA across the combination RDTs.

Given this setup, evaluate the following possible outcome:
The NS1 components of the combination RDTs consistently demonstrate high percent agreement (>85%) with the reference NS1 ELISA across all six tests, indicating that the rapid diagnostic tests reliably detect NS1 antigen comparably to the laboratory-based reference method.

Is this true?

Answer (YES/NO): NO